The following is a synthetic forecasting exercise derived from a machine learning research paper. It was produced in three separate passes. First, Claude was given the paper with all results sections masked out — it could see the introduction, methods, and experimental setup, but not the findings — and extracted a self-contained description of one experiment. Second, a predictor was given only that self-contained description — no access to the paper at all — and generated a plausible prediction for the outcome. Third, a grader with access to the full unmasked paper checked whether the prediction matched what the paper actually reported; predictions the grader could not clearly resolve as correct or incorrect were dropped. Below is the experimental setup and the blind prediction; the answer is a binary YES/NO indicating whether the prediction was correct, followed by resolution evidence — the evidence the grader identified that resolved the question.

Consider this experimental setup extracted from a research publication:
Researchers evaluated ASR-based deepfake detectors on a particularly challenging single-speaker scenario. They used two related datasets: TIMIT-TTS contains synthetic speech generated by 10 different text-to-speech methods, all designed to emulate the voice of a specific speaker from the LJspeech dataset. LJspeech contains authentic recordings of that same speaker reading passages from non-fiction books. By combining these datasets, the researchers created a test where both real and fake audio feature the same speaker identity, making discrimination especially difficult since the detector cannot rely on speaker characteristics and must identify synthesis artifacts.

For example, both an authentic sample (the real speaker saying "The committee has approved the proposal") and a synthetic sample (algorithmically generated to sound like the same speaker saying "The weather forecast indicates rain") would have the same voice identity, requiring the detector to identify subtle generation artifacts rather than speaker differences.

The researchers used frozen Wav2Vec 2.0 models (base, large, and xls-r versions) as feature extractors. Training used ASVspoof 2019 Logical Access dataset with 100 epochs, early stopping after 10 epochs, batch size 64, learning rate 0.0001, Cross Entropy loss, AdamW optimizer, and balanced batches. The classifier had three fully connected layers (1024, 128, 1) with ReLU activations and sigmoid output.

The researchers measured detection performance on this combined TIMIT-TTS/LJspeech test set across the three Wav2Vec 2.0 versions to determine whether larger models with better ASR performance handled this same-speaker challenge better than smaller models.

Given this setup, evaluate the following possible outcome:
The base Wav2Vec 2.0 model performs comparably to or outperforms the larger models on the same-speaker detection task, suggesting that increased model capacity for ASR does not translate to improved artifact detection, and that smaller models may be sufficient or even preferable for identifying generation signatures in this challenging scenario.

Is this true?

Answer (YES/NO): YES